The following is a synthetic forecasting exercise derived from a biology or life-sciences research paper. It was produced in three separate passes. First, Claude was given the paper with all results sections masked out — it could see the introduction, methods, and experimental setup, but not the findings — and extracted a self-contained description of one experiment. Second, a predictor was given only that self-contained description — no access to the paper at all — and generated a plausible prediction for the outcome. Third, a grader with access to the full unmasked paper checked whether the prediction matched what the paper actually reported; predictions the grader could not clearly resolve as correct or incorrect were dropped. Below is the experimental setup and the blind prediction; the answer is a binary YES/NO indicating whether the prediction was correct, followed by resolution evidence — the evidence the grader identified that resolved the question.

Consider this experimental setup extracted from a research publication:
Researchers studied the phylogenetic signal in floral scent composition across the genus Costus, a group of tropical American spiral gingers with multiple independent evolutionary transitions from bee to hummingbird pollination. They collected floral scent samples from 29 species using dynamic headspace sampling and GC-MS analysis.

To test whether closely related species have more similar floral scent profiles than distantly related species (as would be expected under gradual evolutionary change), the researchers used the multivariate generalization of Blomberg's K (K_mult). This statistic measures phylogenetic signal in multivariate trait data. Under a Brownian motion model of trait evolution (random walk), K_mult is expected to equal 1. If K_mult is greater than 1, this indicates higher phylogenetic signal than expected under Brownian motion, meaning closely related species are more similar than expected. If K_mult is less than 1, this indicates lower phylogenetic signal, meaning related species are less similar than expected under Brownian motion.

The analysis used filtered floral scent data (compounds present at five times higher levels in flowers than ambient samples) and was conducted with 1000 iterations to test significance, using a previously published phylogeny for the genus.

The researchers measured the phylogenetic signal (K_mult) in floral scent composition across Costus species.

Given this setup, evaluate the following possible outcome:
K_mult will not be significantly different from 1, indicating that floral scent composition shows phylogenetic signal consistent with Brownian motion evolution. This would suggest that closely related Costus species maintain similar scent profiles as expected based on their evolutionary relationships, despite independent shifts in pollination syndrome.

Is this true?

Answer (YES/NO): NO